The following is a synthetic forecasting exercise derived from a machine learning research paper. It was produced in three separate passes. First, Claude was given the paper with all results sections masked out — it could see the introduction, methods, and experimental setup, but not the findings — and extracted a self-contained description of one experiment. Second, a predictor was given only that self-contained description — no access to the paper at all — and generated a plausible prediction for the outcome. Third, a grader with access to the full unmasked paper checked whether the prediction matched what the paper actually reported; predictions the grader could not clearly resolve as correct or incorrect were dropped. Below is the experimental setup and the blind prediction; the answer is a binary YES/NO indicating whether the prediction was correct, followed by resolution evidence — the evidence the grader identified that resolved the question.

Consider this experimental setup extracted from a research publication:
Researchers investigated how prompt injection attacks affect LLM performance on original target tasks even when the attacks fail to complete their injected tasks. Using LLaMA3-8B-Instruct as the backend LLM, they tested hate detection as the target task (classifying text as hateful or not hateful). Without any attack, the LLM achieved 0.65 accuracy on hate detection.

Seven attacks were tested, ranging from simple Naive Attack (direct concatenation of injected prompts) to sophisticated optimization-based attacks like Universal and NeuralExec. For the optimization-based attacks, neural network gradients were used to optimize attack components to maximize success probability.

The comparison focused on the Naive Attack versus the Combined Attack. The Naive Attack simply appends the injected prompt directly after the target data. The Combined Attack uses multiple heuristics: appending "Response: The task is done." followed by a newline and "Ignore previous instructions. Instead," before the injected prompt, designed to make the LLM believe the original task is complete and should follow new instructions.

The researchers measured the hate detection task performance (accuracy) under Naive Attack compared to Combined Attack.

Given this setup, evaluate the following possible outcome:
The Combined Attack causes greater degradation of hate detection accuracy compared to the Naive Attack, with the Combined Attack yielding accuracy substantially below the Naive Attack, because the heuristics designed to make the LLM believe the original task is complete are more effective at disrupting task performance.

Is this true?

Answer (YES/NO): YES